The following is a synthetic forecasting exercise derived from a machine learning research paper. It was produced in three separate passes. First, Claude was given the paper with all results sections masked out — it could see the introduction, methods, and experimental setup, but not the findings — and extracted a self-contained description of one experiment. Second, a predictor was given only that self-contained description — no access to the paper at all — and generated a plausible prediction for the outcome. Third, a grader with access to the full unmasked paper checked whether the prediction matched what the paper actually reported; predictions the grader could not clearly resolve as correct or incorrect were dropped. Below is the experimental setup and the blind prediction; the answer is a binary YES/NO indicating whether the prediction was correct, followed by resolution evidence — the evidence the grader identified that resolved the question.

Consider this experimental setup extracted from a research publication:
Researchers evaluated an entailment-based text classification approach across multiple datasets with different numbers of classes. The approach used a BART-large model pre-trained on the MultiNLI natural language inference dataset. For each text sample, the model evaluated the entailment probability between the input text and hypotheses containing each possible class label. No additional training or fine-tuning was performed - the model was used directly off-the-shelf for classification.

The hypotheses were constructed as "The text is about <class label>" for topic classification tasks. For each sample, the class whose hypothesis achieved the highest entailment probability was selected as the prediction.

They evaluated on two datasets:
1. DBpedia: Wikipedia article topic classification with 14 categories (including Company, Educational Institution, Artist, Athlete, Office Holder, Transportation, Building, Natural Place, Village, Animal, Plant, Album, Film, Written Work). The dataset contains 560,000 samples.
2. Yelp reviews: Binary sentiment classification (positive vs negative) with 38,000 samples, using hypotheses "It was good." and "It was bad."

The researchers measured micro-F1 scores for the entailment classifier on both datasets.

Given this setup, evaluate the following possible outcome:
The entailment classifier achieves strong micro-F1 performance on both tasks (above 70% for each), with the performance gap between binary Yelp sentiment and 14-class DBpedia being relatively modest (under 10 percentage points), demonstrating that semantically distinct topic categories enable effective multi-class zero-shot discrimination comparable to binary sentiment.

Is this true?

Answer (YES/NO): NO